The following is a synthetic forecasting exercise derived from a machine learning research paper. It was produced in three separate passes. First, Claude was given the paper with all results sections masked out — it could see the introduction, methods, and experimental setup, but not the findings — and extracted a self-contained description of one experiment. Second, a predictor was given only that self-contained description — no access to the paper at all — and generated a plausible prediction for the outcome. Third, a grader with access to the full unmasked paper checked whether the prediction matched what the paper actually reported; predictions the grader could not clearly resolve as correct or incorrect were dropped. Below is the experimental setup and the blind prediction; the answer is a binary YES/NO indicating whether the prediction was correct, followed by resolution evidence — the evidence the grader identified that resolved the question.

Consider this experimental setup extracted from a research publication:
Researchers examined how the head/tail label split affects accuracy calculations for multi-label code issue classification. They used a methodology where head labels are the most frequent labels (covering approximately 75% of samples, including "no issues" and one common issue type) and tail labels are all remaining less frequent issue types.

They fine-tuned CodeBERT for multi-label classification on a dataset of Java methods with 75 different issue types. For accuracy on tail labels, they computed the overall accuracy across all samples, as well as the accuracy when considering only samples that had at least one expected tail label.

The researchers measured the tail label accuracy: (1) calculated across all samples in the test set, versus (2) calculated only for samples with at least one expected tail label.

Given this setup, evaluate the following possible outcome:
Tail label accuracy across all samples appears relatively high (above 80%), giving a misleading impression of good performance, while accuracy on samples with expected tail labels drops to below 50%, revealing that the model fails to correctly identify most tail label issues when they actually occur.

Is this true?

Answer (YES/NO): NO